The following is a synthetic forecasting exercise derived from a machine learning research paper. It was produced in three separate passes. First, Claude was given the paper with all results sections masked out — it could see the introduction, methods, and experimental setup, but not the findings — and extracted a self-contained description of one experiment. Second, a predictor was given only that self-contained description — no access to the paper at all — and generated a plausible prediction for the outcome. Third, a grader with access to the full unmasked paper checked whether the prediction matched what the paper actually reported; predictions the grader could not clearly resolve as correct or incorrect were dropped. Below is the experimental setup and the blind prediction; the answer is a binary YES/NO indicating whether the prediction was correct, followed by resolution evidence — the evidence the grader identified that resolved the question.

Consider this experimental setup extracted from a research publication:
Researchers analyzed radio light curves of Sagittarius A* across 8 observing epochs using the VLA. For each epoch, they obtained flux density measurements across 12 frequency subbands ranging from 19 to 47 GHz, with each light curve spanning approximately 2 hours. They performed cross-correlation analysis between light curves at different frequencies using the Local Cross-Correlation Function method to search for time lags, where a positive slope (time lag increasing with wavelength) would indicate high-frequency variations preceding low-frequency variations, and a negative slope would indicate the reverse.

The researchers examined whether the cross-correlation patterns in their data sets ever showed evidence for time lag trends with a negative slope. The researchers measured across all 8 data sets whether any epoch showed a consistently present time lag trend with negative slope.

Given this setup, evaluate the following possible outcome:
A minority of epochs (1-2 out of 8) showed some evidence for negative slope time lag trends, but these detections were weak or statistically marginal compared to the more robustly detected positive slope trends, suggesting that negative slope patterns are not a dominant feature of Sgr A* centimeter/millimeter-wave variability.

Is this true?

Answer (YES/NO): NO